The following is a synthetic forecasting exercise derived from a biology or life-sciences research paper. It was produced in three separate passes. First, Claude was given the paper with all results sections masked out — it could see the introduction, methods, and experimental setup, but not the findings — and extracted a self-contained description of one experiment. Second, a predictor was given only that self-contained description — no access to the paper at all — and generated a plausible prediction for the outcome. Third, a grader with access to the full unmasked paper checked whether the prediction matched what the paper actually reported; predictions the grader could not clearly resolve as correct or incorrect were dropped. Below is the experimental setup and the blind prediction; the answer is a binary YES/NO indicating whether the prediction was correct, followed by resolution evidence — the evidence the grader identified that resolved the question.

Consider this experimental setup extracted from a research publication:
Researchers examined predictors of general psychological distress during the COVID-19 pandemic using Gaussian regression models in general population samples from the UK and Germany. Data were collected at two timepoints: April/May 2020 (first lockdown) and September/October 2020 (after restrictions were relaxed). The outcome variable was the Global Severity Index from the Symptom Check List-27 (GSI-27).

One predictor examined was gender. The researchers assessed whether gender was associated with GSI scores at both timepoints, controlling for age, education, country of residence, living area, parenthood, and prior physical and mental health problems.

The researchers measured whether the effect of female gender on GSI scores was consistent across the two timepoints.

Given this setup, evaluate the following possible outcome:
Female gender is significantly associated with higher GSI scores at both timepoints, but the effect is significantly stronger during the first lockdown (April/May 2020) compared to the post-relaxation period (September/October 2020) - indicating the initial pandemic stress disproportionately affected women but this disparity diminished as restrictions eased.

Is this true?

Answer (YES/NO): NO